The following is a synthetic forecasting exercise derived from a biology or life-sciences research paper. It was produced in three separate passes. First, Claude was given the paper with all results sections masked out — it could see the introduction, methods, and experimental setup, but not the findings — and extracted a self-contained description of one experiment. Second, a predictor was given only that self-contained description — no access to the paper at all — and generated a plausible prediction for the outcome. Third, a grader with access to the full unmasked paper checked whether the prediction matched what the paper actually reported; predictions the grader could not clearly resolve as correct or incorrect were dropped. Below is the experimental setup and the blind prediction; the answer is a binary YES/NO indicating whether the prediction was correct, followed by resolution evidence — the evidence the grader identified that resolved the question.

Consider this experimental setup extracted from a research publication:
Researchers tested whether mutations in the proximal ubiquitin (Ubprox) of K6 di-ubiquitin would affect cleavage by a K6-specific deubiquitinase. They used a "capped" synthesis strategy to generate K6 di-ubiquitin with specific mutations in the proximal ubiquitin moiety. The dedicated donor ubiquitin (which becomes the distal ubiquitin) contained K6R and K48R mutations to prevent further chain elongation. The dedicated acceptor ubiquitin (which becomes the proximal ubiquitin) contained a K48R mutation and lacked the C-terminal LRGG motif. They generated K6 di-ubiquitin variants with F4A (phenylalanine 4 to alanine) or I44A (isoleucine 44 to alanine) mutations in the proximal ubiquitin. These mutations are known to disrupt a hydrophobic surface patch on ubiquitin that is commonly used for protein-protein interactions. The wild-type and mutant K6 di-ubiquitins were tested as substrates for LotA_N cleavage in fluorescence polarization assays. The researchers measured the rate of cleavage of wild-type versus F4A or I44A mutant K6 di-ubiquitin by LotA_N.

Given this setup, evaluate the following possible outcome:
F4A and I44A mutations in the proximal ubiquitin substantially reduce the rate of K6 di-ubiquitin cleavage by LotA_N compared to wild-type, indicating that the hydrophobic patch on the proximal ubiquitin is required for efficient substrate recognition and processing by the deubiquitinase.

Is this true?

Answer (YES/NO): NO